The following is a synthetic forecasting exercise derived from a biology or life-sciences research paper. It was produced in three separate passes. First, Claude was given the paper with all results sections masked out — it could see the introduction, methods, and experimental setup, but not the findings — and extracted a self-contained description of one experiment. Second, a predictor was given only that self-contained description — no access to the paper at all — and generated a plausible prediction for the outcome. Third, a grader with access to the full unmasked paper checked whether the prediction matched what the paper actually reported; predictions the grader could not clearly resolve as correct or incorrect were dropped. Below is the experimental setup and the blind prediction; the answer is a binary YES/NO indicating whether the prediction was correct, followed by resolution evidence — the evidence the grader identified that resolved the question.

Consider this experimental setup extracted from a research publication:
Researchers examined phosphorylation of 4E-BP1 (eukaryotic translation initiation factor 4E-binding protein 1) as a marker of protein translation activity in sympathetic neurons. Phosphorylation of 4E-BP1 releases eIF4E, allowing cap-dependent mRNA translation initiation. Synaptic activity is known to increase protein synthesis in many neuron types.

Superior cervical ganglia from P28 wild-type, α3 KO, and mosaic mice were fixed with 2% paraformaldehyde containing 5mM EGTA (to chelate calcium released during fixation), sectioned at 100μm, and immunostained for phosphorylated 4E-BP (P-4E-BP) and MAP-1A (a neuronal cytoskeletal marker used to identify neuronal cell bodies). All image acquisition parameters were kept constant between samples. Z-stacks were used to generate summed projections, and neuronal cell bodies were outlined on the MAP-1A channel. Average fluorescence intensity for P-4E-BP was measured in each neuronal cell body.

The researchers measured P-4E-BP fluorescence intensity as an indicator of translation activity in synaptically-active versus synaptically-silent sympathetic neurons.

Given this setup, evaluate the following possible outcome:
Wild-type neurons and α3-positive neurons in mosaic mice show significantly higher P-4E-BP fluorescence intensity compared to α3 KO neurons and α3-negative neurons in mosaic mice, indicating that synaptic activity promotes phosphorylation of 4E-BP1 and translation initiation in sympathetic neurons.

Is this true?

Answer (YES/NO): NO